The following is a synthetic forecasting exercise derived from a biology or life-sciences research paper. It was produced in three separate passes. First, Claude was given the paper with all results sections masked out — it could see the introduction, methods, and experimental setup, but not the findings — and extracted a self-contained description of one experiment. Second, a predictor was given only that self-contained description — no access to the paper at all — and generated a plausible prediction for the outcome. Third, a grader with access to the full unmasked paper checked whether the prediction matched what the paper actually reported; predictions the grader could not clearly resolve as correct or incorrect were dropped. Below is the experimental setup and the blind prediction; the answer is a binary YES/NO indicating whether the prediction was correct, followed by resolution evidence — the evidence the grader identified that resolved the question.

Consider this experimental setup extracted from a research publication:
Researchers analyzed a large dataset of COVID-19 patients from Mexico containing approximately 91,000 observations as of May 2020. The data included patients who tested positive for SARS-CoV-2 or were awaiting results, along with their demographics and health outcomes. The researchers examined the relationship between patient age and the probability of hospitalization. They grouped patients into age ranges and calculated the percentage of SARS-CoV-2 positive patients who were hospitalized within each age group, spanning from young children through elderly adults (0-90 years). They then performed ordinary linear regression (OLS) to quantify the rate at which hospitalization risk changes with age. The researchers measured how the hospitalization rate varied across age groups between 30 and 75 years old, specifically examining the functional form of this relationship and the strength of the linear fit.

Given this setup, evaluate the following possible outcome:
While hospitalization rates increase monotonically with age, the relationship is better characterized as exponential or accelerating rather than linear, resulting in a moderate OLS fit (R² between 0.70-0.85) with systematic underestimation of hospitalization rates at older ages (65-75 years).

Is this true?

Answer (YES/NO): NO